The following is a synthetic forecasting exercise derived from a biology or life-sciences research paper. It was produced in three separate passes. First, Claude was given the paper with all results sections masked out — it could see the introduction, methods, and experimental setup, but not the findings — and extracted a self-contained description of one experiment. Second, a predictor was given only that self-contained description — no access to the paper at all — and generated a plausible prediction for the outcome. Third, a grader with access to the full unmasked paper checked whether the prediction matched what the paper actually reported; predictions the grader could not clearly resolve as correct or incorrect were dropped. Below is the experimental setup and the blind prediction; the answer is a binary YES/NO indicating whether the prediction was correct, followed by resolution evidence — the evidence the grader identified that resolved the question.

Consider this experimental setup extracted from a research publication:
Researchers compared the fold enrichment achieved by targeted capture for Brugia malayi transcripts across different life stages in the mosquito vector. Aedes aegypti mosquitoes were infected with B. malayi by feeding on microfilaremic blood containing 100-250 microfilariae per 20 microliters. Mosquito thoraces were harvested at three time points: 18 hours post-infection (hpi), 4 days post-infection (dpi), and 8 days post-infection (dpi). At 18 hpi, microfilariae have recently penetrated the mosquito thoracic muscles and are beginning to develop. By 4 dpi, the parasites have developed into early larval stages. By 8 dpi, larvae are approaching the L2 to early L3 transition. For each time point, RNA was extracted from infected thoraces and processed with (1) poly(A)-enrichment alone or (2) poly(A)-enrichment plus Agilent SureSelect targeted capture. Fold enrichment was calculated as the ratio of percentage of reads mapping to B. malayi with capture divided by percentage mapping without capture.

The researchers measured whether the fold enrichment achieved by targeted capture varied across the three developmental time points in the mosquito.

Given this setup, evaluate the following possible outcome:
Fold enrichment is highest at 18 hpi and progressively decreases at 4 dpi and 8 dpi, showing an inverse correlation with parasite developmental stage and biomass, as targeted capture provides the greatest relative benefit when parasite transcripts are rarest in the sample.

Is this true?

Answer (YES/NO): YES